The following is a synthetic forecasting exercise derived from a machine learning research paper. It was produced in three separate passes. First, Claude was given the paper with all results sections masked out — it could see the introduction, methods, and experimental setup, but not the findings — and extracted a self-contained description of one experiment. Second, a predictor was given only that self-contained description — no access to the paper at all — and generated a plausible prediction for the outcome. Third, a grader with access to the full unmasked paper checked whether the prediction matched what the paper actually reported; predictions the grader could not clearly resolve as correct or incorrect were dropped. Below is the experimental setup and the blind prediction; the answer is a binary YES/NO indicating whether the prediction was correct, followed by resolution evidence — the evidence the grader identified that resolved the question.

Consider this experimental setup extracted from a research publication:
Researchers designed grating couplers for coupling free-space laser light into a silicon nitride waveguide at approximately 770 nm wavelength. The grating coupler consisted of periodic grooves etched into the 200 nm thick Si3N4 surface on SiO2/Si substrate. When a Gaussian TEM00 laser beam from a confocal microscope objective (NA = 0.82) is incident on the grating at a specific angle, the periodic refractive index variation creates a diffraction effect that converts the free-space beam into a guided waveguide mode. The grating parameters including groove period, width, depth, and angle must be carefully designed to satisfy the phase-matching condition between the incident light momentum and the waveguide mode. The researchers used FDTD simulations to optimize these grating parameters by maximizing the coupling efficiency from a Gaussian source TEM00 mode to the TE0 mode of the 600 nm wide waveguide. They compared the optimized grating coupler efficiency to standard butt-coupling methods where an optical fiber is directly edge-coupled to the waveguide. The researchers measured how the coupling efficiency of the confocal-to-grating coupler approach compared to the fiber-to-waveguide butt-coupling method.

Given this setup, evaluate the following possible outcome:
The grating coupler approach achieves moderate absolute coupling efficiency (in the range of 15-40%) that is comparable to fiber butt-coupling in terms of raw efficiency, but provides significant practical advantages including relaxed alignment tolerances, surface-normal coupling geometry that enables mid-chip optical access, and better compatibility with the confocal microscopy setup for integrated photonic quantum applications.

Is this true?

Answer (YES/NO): NO